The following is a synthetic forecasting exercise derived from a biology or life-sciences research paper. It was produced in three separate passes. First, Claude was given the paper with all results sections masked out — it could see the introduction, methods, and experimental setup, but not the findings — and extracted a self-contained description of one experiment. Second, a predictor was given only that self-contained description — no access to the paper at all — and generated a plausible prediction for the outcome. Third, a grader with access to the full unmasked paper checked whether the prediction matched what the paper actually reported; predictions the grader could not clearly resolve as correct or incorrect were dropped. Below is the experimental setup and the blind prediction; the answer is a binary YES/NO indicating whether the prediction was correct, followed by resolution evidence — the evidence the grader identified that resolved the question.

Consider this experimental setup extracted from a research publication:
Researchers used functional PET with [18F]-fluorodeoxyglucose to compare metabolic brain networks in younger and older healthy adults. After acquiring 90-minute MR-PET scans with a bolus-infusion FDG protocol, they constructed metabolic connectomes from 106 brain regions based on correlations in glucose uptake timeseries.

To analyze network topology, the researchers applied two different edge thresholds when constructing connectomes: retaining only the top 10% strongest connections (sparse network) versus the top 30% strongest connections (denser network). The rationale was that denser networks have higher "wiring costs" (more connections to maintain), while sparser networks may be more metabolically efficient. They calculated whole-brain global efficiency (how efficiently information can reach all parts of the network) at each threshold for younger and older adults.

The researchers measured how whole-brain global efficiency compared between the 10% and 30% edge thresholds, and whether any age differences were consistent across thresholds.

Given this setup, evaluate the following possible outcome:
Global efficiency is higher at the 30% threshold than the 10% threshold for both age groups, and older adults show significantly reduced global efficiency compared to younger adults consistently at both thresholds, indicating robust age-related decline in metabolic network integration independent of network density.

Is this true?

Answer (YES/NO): NO